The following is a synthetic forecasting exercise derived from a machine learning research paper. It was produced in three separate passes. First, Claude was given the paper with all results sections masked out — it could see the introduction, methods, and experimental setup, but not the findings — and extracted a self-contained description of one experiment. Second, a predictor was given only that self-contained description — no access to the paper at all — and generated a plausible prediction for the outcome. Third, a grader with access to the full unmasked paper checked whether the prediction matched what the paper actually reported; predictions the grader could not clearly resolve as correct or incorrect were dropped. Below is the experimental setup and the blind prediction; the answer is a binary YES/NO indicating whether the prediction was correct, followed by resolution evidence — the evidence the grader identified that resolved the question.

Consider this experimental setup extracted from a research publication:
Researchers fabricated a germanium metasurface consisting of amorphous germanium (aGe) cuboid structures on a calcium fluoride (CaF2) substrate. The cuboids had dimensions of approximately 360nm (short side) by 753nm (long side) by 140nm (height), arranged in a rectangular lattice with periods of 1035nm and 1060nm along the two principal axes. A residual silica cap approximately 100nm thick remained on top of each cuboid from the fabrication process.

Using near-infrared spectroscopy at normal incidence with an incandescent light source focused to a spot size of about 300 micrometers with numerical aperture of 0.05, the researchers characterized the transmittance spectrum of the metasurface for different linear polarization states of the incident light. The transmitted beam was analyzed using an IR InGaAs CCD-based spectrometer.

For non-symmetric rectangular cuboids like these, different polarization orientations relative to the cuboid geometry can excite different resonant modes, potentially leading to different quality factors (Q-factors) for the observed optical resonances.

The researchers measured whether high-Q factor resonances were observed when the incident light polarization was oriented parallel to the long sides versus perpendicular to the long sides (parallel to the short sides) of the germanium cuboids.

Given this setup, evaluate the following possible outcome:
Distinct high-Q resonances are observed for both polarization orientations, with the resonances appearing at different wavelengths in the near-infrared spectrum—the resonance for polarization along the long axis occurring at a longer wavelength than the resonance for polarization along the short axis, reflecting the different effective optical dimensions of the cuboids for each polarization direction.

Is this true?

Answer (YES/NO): NO